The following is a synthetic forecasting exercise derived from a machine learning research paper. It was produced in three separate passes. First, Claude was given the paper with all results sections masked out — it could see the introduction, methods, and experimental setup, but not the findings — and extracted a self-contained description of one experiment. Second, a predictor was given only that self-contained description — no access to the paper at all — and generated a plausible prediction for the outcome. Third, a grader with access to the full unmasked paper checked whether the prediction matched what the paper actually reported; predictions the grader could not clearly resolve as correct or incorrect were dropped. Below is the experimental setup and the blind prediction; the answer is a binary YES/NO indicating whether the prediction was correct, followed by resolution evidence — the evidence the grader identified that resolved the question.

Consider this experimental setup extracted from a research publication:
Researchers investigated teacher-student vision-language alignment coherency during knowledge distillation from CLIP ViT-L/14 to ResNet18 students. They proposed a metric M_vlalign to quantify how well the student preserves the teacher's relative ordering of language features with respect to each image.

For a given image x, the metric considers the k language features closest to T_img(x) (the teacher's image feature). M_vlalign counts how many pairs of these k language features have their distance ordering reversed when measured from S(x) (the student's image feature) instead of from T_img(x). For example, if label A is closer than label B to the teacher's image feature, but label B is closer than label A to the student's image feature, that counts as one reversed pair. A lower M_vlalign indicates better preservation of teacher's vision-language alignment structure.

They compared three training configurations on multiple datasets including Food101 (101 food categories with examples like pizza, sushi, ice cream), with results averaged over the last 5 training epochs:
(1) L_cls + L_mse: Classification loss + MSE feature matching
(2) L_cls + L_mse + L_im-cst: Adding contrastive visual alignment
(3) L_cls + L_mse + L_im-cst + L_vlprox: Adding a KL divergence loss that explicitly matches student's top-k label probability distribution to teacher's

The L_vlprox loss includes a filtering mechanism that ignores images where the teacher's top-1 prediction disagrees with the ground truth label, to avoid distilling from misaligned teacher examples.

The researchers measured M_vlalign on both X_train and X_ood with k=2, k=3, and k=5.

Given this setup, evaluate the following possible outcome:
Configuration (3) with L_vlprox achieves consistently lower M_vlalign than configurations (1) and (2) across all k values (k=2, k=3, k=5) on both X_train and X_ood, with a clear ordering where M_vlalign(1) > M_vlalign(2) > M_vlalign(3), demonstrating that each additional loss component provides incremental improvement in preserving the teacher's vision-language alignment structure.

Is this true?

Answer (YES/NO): NO